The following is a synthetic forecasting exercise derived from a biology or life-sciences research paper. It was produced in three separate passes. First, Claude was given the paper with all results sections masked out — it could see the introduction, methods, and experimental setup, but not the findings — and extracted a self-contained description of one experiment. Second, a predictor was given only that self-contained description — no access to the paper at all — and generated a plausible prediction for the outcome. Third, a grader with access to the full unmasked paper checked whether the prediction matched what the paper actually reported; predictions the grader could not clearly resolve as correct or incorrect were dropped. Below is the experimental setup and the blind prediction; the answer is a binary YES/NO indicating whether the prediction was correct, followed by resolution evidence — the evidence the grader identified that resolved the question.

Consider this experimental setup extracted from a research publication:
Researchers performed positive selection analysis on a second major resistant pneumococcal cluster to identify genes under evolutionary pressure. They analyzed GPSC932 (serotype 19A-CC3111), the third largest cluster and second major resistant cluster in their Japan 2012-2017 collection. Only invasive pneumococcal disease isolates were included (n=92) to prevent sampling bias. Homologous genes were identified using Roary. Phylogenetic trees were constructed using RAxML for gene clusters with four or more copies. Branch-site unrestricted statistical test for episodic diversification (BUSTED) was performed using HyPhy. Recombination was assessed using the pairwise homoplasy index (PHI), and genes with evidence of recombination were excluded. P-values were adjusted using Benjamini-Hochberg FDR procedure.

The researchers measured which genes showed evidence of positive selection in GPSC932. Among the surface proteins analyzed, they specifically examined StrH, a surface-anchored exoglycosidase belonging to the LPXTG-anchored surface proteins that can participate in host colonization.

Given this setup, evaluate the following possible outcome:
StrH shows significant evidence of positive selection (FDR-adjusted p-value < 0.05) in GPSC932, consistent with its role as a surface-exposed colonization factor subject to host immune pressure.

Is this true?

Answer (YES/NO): YES